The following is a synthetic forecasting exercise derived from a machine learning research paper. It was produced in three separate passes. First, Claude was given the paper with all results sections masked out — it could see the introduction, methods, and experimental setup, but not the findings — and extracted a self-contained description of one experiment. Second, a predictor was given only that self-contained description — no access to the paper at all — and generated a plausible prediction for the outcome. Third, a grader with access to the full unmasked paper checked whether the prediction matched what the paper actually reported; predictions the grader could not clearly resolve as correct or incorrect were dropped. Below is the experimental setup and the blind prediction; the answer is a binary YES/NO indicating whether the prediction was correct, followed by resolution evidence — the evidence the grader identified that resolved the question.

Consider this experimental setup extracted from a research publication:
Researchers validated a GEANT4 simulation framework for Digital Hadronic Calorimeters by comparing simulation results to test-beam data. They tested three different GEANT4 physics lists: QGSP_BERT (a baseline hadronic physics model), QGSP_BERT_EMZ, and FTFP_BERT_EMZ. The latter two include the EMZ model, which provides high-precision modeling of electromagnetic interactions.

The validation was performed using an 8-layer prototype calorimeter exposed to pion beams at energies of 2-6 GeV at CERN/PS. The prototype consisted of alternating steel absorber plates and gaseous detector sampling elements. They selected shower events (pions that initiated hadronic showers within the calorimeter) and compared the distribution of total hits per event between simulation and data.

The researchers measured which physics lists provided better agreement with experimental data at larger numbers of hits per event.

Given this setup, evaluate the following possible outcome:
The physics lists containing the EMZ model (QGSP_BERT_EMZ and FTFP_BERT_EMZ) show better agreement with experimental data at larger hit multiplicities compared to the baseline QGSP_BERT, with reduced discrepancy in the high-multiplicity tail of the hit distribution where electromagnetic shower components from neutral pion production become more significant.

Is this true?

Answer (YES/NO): YES